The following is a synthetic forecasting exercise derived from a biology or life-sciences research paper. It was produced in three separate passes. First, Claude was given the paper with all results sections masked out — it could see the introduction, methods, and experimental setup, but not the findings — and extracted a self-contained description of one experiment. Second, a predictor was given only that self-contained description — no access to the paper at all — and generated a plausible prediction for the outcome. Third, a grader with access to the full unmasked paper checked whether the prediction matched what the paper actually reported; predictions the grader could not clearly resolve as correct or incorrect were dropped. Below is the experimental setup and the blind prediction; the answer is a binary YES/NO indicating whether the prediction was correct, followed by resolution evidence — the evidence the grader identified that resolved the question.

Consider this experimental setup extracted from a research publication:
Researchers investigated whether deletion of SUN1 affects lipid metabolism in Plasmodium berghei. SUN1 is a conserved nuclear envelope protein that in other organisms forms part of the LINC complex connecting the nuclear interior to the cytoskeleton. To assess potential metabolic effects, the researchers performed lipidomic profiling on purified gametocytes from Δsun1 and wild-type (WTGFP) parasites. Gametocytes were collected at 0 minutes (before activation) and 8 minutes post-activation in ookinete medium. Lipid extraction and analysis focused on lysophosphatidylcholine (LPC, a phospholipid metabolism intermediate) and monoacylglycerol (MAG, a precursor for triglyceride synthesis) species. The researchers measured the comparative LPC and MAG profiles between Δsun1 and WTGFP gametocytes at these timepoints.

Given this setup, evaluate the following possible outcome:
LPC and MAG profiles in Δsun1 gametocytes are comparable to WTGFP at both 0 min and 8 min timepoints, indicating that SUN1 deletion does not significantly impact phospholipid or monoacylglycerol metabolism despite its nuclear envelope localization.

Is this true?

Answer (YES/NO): NO